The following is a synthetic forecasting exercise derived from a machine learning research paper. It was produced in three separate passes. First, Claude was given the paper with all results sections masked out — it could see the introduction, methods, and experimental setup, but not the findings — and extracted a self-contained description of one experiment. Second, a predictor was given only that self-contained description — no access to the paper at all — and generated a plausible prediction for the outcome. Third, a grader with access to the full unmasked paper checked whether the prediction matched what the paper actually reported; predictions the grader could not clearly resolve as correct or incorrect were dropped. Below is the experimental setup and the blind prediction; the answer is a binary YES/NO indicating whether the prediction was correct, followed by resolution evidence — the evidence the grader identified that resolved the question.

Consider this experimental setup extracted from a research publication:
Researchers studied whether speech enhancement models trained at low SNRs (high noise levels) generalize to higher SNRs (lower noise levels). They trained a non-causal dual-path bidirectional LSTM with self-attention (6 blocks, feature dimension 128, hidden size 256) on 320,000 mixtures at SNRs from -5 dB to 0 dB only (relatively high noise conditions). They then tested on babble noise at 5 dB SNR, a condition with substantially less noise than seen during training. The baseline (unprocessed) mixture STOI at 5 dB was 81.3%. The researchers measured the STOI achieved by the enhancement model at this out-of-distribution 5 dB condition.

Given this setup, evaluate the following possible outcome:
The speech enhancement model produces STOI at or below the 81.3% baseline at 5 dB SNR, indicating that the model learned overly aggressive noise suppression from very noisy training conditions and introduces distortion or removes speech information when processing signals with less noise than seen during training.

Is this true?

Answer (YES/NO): NO